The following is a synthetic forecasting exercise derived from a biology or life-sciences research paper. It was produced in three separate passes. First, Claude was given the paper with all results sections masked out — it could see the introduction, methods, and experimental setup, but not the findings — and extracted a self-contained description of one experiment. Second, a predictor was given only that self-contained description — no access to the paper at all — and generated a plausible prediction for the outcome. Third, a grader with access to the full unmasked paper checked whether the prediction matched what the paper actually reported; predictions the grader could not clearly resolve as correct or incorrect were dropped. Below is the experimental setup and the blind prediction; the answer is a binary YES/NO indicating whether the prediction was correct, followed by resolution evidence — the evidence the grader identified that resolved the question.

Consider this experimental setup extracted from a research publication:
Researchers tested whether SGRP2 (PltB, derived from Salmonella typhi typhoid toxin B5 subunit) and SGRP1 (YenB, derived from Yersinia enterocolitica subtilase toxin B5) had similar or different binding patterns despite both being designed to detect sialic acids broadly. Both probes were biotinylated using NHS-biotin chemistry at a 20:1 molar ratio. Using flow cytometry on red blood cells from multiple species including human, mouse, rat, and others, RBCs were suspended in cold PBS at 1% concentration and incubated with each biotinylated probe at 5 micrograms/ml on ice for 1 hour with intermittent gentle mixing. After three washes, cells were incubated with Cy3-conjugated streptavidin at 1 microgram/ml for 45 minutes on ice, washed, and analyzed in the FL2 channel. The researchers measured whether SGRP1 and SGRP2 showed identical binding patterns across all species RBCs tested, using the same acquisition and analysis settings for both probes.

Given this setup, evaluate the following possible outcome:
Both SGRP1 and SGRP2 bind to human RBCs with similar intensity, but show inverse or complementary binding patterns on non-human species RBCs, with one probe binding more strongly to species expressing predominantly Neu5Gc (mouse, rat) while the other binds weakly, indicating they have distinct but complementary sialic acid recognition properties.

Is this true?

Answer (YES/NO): NO